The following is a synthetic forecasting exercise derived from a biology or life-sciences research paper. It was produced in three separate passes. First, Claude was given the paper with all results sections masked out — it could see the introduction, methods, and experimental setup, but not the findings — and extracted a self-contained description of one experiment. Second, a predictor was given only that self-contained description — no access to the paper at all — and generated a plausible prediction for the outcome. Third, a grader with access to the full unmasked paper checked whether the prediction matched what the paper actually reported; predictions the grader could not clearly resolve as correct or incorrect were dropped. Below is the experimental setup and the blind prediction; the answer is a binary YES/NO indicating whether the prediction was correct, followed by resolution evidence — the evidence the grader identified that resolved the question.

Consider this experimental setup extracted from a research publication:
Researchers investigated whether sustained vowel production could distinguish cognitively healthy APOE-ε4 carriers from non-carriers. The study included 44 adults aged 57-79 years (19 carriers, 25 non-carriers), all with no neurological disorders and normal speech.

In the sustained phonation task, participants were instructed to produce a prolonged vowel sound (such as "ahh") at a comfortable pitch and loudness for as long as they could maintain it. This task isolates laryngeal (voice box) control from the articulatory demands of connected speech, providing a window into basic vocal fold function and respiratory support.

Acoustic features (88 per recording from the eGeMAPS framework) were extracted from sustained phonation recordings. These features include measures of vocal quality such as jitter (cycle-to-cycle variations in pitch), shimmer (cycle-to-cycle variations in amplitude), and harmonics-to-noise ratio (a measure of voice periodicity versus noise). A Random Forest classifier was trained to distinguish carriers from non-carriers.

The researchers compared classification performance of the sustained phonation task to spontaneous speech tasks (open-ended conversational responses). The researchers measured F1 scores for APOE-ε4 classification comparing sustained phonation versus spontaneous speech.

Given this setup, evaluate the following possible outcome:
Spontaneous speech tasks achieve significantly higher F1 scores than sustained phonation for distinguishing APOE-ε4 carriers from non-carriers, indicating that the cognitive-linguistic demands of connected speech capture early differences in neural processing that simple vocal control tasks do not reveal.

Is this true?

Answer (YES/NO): YES